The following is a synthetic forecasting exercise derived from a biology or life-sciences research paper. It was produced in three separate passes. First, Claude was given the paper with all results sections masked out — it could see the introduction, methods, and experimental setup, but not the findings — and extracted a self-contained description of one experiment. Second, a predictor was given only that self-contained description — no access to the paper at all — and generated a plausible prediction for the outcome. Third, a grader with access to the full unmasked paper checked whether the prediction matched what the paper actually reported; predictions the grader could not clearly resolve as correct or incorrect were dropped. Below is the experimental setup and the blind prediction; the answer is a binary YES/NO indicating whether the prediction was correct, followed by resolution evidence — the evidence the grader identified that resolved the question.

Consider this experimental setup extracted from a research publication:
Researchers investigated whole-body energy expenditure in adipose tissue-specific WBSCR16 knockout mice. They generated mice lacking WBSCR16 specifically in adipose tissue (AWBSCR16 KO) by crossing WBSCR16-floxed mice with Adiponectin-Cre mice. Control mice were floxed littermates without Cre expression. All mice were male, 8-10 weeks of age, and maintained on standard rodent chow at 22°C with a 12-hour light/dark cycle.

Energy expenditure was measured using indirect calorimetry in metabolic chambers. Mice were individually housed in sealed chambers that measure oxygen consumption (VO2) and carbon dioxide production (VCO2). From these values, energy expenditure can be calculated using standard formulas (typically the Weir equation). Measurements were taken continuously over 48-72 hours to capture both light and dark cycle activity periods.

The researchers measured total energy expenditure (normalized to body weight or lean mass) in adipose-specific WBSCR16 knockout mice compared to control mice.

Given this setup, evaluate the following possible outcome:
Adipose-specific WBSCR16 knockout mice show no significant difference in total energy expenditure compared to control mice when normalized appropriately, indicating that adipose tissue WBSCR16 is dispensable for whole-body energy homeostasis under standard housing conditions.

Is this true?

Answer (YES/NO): YES